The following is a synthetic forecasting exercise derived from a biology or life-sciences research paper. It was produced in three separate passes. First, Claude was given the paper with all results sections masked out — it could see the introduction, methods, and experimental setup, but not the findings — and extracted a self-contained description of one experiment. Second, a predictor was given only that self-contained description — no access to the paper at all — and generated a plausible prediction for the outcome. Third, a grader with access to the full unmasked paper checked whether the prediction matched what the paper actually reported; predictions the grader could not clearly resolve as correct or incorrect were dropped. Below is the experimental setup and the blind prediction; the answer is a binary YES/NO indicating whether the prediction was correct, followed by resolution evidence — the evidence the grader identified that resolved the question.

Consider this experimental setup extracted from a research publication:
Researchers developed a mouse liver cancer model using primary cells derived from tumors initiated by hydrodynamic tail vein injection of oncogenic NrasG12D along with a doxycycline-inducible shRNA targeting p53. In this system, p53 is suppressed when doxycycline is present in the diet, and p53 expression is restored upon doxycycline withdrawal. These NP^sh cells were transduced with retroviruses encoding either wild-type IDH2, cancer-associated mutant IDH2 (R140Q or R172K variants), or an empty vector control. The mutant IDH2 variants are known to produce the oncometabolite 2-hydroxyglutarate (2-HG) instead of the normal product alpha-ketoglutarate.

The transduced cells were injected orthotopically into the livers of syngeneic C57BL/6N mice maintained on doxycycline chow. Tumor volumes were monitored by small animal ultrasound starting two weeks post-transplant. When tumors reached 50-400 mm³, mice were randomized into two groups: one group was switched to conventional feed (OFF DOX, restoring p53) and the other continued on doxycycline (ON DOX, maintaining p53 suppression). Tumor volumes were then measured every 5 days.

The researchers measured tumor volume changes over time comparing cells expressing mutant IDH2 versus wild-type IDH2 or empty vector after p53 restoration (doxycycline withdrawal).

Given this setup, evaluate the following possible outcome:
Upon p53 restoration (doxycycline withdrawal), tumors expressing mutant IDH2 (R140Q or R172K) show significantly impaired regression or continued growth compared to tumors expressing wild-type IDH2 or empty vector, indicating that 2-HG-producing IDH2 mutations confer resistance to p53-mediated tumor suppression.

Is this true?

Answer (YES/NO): YES